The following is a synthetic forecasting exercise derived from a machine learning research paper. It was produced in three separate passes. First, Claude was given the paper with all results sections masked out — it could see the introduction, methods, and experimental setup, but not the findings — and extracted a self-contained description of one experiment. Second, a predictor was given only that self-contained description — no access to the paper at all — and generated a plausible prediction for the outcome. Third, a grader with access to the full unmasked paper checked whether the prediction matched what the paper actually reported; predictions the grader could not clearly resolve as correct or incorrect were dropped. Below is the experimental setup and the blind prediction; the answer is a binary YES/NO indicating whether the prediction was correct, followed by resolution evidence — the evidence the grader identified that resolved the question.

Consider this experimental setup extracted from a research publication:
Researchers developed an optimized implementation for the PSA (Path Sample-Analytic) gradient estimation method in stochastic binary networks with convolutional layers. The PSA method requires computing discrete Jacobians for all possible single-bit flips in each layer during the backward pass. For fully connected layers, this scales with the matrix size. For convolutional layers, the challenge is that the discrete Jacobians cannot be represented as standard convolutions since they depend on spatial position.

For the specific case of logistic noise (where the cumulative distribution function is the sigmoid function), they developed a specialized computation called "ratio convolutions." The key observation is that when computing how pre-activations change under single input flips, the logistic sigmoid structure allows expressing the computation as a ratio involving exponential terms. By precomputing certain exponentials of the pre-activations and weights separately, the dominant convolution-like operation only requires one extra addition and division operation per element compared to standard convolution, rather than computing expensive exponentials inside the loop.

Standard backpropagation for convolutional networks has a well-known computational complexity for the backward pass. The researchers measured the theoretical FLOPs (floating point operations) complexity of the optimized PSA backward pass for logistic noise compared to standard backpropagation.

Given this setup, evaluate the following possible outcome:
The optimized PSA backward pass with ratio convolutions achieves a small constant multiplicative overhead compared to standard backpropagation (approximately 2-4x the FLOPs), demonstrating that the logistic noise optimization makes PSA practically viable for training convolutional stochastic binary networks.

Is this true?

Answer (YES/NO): YES